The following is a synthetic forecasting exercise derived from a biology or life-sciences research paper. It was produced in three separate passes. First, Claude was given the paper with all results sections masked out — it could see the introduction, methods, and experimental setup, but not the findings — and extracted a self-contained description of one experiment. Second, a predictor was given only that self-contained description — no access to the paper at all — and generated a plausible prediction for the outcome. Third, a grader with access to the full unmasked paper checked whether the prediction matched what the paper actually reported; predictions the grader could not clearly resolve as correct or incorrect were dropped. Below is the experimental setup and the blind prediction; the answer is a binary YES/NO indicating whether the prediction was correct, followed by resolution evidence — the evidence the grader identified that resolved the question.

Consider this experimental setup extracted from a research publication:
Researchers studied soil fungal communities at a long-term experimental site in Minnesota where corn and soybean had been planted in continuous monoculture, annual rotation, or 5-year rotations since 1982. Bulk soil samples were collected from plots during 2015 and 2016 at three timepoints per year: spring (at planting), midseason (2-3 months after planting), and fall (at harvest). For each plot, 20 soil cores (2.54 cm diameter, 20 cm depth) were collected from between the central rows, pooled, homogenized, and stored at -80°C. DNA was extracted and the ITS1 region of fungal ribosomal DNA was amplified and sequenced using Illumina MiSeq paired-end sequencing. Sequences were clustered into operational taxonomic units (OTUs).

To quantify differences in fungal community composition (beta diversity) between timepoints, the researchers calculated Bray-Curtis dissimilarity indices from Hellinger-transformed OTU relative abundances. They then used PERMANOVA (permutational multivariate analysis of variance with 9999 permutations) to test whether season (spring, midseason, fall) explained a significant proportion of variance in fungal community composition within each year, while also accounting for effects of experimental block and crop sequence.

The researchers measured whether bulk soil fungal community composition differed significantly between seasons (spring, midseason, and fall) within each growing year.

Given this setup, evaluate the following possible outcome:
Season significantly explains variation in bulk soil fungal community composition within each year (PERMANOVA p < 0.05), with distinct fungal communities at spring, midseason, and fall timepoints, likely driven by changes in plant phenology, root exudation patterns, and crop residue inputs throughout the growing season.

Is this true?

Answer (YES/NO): YES